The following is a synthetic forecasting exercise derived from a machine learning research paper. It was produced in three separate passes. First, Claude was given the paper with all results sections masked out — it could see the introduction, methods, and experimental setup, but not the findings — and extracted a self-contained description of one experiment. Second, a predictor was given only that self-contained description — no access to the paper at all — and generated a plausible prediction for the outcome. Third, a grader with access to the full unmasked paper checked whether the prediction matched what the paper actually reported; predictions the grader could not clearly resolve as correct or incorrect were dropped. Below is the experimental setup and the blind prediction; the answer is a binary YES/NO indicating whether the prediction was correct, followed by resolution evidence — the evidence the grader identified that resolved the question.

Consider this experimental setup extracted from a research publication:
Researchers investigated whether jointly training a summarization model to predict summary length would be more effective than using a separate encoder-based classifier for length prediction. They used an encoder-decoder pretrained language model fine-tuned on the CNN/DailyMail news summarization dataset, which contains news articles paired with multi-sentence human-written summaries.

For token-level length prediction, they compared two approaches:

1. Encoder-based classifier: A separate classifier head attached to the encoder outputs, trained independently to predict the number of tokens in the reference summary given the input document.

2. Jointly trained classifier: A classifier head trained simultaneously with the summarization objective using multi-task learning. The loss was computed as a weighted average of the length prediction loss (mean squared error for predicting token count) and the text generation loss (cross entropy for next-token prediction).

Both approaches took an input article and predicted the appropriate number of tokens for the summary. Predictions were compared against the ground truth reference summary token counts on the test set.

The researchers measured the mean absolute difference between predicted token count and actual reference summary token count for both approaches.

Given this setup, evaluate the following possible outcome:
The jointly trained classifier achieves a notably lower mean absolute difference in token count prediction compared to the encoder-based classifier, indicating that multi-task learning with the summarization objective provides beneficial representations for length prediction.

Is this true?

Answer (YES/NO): NO